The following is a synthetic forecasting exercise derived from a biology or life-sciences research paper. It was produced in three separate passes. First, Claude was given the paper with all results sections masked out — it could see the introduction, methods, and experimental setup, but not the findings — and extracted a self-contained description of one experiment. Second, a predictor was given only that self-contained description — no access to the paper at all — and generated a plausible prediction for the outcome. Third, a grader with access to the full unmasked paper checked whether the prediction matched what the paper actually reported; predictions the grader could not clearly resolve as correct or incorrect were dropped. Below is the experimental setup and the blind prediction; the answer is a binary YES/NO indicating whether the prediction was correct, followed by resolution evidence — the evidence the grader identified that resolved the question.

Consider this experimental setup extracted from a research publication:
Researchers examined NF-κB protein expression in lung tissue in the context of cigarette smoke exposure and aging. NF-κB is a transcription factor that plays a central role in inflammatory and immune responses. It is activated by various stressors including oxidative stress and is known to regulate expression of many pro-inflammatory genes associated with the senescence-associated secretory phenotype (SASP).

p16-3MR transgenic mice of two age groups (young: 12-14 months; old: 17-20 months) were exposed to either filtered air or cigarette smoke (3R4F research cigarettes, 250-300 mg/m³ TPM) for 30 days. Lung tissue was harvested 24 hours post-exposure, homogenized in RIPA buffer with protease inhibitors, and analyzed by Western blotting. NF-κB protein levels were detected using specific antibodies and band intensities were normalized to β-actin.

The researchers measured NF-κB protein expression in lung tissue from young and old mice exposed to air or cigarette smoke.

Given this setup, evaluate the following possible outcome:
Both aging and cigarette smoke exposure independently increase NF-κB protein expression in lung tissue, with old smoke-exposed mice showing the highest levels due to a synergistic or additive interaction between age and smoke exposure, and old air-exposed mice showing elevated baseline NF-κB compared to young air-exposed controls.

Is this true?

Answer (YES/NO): NO